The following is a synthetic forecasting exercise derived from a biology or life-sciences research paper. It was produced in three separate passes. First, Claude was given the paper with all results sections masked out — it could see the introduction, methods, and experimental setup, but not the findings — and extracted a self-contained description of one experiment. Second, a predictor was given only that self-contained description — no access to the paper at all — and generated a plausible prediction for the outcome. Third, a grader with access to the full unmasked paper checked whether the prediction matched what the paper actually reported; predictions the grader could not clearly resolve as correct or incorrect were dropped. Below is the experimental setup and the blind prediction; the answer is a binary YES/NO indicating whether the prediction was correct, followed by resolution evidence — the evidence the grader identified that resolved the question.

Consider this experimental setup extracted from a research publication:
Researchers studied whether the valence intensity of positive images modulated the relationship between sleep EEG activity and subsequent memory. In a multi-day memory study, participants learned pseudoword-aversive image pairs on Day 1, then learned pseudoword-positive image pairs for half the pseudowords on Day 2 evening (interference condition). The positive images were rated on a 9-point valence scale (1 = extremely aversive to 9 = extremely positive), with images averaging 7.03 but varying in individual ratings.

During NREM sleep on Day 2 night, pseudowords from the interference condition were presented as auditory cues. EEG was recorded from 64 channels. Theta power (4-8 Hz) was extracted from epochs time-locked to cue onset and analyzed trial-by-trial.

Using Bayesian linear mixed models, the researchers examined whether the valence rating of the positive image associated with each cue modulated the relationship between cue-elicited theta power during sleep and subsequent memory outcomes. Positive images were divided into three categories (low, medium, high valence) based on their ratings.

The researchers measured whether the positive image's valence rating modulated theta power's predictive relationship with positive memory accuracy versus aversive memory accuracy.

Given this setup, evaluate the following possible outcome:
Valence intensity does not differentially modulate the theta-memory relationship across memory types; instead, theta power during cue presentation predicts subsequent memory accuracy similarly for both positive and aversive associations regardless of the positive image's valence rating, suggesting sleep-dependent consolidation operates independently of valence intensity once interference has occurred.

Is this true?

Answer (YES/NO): NO